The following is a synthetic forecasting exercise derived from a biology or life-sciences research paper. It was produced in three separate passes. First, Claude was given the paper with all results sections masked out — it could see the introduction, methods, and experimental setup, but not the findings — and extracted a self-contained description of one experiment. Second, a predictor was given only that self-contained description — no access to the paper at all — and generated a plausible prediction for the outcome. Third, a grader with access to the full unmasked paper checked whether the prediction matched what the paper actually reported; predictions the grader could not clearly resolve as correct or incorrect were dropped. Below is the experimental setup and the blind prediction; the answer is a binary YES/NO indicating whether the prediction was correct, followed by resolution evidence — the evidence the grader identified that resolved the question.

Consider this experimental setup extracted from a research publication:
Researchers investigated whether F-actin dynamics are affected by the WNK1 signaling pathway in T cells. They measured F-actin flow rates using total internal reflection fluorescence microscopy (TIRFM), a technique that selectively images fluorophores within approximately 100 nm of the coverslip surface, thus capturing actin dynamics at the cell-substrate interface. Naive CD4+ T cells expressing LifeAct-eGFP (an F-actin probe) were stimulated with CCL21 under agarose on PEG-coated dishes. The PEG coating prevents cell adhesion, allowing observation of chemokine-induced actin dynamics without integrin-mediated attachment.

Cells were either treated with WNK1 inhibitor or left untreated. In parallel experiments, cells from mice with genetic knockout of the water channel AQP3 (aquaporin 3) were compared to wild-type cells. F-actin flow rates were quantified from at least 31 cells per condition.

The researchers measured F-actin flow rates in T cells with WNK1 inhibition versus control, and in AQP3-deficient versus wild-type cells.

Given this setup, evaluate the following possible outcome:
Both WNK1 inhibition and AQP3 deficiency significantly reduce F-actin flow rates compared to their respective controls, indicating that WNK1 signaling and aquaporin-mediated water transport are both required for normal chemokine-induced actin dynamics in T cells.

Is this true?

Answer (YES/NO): YES